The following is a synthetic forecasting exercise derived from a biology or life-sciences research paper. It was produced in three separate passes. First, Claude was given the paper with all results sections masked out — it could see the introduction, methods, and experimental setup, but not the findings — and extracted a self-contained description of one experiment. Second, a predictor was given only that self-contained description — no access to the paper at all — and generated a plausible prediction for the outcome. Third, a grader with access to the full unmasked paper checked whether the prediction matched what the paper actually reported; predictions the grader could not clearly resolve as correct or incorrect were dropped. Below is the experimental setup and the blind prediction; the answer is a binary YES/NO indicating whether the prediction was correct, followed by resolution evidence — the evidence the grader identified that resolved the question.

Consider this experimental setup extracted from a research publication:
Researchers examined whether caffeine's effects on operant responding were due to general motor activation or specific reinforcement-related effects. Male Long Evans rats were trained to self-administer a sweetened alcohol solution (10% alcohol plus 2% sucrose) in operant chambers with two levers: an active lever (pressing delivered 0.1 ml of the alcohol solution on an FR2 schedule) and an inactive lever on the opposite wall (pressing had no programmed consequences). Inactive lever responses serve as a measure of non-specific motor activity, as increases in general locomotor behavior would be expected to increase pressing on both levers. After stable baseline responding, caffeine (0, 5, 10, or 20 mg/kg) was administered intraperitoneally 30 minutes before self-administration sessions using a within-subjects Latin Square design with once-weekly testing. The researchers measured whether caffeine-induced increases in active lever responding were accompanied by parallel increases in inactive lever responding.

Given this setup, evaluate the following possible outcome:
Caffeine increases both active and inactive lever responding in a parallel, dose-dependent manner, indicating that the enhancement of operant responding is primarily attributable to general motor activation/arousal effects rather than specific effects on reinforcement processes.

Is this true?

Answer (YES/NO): NO